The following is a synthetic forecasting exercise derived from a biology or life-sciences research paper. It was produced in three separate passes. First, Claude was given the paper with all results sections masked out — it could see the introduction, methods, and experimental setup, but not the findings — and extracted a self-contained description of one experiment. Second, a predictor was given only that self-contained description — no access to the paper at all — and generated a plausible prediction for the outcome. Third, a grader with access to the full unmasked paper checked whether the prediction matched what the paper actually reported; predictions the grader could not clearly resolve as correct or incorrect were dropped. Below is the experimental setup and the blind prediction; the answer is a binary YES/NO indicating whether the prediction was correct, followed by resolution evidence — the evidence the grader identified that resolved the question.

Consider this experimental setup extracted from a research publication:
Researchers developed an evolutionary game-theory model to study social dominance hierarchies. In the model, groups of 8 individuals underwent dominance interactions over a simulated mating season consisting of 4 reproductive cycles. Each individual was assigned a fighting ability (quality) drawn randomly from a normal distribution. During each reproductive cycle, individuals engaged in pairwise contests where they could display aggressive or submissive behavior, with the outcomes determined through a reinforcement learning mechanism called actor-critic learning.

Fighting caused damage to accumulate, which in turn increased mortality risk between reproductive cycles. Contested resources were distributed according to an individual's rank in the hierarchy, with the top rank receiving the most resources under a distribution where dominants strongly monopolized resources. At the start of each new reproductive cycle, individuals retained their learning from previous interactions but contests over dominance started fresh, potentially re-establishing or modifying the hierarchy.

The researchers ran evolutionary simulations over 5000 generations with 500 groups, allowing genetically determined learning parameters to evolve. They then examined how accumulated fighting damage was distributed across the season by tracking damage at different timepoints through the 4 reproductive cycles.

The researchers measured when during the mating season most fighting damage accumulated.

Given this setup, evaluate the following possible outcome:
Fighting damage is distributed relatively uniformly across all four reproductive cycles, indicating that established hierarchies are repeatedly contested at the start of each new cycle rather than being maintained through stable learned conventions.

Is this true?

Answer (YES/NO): NO